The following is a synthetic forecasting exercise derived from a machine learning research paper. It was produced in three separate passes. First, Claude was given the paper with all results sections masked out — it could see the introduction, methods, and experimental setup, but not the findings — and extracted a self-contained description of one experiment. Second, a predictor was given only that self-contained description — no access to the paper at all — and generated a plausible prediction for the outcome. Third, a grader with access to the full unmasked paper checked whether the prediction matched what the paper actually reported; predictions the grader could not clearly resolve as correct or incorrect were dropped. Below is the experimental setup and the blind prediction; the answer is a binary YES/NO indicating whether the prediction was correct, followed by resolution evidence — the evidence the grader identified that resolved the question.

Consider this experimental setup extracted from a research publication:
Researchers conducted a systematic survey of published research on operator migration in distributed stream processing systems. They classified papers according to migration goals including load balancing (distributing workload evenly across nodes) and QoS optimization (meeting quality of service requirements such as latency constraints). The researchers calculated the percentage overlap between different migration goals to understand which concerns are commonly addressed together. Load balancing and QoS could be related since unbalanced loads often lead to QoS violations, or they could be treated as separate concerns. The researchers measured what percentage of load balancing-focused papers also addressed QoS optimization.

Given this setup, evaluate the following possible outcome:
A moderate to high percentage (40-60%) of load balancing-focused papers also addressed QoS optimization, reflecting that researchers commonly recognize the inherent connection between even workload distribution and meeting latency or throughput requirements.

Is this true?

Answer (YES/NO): NO